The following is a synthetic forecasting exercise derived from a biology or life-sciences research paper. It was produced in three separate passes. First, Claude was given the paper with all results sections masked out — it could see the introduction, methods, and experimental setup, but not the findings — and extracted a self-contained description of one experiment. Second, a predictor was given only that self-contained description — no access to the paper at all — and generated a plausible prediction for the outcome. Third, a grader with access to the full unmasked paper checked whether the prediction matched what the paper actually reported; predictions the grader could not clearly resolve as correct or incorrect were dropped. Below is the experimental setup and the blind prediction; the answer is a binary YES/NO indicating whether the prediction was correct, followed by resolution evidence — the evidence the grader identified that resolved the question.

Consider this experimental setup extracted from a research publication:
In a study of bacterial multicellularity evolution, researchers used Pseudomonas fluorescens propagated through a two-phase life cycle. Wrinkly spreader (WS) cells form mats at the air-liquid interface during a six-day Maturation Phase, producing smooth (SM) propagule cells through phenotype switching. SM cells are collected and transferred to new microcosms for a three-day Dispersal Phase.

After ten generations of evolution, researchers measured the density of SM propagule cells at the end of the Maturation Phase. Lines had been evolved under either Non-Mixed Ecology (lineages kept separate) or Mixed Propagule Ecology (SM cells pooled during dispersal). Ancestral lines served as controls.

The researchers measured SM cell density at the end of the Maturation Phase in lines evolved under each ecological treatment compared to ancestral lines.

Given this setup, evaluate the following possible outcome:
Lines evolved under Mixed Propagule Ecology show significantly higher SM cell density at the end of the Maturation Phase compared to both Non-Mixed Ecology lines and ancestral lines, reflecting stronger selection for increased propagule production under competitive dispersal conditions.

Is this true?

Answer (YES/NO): NO